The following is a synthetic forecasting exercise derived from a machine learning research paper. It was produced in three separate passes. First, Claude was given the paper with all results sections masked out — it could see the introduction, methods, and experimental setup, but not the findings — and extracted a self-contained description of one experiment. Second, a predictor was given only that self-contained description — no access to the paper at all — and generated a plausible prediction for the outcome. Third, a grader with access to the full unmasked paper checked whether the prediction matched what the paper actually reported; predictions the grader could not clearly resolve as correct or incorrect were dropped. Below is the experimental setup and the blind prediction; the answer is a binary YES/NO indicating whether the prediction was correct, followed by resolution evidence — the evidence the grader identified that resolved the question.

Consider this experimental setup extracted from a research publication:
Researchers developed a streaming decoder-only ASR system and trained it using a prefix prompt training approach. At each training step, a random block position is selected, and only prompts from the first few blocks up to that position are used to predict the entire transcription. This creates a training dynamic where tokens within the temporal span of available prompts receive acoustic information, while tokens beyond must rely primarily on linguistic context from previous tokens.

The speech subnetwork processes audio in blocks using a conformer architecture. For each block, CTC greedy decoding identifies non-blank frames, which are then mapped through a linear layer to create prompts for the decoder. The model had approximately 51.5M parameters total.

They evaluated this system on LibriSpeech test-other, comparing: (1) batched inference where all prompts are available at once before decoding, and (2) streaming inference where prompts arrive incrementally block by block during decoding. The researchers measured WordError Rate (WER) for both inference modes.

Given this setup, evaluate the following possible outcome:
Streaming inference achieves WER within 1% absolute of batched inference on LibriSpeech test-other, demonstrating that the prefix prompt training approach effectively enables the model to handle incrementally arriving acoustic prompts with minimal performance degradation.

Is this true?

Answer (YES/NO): YES